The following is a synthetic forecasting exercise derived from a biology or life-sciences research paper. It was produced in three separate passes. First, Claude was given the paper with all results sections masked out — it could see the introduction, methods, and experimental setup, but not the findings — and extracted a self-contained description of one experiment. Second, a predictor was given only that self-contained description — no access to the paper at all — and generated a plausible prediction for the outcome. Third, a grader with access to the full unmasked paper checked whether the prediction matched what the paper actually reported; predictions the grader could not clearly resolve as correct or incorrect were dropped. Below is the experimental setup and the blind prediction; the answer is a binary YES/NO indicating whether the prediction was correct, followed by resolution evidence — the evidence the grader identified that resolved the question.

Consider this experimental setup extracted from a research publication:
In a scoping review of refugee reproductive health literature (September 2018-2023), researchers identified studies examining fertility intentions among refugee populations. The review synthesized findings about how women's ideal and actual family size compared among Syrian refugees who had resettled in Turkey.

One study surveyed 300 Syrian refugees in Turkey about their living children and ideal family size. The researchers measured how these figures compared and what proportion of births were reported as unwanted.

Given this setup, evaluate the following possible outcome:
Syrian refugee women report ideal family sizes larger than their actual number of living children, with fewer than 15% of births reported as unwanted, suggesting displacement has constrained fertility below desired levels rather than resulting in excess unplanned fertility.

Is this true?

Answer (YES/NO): NO